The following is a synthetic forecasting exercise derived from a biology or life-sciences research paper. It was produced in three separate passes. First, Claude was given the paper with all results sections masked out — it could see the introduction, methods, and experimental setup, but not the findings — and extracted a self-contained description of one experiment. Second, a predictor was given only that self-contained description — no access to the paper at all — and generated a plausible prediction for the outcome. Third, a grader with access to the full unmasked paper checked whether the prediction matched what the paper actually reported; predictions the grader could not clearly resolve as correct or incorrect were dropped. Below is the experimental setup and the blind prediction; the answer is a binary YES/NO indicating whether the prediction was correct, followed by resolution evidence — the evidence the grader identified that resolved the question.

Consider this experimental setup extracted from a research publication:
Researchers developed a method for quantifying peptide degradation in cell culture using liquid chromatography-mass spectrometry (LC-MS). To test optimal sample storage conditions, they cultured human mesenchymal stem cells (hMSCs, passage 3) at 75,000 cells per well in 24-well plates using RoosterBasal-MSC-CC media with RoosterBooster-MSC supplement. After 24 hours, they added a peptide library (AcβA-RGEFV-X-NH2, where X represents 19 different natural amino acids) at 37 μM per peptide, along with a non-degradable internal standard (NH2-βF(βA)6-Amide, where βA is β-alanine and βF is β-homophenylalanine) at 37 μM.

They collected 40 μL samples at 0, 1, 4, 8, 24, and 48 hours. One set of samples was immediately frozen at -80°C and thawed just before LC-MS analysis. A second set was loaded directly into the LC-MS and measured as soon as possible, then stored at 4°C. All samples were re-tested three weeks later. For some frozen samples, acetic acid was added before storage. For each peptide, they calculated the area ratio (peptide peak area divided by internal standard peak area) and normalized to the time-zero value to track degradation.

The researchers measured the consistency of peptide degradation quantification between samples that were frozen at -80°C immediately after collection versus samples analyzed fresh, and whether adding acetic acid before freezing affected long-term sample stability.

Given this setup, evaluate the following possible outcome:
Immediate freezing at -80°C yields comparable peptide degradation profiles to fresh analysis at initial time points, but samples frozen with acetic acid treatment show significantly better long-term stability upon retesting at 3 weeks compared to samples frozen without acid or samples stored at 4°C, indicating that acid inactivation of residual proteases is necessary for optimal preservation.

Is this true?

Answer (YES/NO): NO